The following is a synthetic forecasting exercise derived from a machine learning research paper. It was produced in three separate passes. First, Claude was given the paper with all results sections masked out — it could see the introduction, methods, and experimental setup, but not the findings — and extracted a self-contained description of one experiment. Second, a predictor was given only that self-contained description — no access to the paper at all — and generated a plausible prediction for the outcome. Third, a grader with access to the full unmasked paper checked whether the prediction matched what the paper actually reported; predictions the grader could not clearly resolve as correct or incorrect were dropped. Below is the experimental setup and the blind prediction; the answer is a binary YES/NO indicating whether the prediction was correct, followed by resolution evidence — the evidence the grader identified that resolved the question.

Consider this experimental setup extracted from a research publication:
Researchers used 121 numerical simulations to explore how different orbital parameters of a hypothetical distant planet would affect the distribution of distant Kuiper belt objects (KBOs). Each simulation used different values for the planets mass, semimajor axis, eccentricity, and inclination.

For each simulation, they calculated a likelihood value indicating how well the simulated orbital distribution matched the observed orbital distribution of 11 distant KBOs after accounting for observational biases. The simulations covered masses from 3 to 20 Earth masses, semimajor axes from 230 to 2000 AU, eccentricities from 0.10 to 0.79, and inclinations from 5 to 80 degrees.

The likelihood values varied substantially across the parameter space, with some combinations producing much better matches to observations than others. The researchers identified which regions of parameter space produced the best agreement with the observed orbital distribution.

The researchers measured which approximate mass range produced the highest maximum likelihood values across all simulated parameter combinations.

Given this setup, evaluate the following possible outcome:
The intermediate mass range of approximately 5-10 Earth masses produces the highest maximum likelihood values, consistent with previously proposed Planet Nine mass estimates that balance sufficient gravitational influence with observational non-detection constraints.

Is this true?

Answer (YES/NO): NO